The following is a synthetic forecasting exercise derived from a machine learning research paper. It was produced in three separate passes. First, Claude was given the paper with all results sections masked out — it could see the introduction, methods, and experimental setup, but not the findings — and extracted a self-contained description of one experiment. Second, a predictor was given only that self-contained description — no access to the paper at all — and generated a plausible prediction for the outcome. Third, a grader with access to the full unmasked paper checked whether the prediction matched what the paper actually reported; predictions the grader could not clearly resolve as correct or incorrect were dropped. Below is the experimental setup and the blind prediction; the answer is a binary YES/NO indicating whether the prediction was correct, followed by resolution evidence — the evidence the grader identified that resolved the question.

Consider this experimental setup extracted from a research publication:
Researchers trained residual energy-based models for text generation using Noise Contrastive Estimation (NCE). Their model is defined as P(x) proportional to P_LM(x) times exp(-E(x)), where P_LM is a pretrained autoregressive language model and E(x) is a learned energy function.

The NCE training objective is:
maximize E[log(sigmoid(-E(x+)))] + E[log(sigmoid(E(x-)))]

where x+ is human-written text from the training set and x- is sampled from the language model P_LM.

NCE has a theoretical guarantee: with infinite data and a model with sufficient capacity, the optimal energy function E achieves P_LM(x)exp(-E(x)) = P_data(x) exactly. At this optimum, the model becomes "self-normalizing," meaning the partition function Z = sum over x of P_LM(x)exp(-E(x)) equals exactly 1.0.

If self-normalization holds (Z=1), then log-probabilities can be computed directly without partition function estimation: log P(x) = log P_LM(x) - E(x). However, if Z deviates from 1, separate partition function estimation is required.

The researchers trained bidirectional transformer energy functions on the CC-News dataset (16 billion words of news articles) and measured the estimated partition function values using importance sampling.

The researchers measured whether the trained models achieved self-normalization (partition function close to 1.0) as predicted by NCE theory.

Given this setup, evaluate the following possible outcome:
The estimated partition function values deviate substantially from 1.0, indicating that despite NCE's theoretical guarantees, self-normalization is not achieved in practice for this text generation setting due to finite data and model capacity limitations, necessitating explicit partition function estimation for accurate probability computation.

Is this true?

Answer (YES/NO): YES